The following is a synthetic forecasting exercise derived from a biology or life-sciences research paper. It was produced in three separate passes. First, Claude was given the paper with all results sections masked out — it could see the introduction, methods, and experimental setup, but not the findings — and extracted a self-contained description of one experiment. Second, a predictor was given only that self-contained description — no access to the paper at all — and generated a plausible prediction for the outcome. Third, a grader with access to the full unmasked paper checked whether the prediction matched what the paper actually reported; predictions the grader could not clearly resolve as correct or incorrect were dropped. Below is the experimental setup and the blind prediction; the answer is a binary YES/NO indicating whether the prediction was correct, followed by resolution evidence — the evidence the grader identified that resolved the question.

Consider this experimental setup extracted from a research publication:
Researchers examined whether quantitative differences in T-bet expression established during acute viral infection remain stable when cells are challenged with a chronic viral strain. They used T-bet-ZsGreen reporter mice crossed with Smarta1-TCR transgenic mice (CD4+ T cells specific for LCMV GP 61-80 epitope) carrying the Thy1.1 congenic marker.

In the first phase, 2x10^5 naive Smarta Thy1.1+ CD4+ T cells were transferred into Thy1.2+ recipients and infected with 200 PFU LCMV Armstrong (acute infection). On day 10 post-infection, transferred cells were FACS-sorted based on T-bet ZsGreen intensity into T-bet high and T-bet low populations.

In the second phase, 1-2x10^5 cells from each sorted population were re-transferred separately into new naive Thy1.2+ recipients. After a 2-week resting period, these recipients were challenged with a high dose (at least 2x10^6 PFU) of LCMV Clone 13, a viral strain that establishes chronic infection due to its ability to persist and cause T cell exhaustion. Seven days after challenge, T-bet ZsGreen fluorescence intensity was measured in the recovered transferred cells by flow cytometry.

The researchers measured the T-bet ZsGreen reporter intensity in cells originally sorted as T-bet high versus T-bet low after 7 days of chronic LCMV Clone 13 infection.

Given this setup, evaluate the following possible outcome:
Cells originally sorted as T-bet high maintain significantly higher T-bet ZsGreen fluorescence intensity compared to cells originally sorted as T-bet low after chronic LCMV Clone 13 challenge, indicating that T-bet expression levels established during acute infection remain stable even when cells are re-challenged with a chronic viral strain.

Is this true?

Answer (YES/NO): YES